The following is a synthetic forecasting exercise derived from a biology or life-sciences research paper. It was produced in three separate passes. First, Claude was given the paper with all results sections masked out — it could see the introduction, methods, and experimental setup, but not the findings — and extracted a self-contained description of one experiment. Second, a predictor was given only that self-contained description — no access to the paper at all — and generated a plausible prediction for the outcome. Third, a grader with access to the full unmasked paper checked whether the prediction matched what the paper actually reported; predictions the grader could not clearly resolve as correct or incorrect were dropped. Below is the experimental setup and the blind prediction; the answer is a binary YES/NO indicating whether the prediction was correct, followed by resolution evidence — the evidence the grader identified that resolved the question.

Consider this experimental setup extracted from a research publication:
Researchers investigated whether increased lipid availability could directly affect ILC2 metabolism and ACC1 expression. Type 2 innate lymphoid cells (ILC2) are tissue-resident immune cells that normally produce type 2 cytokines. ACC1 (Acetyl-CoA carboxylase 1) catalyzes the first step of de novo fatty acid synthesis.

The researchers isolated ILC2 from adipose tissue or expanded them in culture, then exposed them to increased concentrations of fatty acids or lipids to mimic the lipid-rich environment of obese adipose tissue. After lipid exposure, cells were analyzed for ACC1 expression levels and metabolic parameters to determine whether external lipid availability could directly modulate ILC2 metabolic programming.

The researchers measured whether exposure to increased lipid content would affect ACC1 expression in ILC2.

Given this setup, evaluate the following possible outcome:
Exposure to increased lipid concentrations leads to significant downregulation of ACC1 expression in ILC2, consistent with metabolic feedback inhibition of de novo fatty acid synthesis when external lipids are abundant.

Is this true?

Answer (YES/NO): YES